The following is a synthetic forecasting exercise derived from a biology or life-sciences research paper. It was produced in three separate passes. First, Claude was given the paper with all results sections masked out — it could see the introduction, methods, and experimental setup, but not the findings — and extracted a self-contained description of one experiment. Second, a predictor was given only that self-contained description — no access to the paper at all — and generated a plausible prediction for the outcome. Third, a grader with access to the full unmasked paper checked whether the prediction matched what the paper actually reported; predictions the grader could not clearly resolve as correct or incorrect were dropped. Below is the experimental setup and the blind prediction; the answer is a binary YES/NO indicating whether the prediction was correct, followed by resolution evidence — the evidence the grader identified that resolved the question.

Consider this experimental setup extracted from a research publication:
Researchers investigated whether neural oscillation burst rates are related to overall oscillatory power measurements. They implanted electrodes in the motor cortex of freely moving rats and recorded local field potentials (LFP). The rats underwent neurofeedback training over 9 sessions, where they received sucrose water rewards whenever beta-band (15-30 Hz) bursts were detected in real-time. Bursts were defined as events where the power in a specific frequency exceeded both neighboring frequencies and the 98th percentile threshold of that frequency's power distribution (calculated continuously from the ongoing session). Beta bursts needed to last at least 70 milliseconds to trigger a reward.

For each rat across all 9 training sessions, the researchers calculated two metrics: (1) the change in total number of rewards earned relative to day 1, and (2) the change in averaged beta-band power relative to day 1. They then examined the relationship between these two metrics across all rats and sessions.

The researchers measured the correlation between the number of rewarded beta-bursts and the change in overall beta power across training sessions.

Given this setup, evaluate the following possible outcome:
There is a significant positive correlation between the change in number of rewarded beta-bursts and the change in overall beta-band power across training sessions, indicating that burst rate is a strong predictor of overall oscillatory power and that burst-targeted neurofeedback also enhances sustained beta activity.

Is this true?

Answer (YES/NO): YES